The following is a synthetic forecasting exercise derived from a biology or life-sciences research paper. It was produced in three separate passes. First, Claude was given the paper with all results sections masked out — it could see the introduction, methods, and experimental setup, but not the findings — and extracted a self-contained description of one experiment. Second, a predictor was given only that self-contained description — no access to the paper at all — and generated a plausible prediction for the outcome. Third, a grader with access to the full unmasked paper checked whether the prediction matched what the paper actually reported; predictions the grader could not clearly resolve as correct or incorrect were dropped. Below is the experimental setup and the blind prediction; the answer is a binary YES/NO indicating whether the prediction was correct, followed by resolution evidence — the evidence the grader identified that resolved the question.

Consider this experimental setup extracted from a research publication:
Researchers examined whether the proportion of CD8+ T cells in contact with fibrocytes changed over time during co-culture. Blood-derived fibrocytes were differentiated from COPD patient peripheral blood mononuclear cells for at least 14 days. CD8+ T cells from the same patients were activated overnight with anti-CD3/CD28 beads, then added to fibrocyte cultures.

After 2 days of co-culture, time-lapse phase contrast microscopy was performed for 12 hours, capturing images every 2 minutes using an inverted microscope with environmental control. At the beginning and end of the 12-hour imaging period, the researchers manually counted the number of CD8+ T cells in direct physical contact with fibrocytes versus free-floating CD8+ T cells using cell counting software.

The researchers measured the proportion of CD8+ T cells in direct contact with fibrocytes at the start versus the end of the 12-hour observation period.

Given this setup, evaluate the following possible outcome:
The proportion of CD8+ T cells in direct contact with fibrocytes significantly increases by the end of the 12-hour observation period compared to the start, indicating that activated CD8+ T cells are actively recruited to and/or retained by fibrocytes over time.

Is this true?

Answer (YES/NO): YES